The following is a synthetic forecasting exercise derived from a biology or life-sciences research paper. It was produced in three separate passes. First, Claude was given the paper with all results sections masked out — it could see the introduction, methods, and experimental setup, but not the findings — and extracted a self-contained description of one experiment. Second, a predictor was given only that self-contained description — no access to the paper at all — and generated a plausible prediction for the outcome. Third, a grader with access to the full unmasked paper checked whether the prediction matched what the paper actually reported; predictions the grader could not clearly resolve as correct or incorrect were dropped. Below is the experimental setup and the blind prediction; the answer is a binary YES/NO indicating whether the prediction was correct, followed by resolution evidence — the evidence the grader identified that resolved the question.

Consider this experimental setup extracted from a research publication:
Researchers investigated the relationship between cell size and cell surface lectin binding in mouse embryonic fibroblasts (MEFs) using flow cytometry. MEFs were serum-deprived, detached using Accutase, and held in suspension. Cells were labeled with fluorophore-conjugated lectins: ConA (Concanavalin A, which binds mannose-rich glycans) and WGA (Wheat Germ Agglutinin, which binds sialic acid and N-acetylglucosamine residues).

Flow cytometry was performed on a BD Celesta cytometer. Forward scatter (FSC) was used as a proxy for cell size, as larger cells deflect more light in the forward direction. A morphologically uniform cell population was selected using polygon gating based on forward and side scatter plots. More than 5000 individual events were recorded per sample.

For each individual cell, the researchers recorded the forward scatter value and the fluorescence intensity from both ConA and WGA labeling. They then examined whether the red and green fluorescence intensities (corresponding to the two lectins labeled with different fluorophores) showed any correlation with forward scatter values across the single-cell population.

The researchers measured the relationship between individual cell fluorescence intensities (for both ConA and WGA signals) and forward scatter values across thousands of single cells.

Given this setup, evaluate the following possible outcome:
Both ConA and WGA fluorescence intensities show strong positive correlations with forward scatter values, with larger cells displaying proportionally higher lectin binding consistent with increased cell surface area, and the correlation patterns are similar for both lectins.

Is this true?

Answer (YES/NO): YES